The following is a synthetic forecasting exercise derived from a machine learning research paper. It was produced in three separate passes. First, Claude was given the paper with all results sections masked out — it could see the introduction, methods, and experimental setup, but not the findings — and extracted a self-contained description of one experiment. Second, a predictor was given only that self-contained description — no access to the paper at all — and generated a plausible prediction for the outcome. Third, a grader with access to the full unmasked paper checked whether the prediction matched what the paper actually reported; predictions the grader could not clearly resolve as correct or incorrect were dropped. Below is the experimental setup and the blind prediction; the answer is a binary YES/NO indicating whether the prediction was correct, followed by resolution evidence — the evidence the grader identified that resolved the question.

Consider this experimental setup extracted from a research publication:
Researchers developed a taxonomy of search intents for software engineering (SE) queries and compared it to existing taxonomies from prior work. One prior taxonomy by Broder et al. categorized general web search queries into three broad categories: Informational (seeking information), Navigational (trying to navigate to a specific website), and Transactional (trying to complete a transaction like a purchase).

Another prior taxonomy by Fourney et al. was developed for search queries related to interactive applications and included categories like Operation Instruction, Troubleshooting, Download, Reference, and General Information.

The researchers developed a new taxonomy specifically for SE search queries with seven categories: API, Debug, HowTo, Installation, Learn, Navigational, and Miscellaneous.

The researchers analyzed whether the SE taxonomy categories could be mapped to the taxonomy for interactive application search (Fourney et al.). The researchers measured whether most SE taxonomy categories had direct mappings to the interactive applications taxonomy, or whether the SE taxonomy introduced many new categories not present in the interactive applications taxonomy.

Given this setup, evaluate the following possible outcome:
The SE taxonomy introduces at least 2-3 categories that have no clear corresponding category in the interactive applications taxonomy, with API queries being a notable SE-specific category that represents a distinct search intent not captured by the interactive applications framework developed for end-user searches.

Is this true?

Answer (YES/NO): NO